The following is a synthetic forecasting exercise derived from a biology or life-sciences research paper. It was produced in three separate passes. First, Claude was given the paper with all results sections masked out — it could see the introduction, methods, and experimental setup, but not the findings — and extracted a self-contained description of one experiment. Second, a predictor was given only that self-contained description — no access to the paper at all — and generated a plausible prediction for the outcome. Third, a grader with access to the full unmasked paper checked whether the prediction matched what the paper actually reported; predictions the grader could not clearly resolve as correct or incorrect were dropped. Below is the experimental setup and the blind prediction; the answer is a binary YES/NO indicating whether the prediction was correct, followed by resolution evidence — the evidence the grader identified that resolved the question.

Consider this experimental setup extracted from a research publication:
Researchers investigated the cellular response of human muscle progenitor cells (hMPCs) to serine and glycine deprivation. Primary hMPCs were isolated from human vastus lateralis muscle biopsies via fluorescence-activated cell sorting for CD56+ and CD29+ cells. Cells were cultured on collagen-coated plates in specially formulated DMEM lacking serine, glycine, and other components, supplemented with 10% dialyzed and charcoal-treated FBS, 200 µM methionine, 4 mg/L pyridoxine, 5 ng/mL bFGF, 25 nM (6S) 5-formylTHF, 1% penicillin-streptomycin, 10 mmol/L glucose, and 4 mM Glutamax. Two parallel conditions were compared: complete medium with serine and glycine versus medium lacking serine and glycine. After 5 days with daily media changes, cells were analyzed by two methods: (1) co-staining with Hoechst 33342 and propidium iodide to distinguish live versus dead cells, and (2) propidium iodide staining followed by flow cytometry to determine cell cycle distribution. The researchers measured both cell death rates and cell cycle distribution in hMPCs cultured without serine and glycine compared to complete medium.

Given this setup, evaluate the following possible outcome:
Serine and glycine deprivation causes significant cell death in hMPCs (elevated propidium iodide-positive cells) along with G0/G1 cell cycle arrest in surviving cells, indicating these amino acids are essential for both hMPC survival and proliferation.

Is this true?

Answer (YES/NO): NO